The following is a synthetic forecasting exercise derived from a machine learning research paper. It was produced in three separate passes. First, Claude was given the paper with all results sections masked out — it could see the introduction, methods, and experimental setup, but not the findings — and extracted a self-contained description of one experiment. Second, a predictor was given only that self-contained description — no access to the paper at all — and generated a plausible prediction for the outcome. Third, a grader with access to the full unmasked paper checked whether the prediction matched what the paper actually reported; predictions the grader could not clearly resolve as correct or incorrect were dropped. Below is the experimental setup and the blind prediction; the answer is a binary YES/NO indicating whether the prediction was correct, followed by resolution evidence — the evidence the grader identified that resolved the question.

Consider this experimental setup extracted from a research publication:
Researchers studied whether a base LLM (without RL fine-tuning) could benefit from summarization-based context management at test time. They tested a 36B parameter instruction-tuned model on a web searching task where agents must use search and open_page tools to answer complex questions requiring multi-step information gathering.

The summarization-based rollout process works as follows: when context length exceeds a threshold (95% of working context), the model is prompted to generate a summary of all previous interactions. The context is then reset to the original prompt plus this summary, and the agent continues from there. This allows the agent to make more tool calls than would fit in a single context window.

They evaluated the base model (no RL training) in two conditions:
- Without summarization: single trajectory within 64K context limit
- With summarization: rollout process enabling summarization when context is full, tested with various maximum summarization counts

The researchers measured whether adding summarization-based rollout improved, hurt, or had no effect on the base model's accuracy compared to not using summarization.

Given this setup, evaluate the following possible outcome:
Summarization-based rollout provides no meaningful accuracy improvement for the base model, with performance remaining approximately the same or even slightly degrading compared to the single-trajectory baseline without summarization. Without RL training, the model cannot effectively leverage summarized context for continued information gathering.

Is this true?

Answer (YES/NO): NO